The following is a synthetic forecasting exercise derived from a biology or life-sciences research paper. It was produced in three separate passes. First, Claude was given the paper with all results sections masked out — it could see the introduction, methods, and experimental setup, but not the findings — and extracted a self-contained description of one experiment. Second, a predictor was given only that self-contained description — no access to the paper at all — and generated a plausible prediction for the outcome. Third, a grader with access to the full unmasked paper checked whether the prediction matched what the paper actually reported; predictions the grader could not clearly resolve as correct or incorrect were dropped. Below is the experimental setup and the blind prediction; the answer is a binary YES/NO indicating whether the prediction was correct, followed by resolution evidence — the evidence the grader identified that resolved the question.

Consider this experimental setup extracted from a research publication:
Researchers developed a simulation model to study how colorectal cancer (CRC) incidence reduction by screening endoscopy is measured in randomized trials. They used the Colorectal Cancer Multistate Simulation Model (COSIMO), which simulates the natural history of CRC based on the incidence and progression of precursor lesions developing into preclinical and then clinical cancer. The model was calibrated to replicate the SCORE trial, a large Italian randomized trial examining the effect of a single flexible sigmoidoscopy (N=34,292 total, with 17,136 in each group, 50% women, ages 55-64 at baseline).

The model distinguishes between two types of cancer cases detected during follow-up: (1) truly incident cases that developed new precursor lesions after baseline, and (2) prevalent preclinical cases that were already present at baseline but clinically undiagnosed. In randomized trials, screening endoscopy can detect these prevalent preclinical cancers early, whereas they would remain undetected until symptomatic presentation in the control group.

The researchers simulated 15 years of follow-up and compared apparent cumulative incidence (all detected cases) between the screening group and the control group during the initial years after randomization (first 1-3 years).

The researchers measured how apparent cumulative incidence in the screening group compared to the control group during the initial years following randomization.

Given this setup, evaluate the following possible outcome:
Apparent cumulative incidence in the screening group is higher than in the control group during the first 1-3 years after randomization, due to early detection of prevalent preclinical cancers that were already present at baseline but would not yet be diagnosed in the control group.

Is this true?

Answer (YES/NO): YES